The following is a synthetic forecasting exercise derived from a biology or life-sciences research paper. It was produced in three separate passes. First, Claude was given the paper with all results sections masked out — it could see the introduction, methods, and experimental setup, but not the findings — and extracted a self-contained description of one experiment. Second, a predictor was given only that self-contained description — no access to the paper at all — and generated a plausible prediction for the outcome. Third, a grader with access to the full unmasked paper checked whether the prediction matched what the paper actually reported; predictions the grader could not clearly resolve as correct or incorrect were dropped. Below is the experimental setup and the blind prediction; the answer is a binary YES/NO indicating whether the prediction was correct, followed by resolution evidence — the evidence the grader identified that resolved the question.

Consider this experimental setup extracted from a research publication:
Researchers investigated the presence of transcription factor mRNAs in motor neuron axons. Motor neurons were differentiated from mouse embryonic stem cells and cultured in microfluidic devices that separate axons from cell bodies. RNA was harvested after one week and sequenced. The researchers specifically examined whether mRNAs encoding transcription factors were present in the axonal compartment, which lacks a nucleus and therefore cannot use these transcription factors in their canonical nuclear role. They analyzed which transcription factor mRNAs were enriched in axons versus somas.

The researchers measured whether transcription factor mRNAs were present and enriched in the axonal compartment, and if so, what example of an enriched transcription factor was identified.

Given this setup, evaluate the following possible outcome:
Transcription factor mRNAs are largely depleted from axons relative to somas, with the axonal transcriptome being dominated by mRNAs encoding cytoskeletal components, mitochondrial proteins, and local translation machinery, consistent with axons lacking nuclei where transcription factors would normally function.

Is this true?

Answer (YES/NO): NO